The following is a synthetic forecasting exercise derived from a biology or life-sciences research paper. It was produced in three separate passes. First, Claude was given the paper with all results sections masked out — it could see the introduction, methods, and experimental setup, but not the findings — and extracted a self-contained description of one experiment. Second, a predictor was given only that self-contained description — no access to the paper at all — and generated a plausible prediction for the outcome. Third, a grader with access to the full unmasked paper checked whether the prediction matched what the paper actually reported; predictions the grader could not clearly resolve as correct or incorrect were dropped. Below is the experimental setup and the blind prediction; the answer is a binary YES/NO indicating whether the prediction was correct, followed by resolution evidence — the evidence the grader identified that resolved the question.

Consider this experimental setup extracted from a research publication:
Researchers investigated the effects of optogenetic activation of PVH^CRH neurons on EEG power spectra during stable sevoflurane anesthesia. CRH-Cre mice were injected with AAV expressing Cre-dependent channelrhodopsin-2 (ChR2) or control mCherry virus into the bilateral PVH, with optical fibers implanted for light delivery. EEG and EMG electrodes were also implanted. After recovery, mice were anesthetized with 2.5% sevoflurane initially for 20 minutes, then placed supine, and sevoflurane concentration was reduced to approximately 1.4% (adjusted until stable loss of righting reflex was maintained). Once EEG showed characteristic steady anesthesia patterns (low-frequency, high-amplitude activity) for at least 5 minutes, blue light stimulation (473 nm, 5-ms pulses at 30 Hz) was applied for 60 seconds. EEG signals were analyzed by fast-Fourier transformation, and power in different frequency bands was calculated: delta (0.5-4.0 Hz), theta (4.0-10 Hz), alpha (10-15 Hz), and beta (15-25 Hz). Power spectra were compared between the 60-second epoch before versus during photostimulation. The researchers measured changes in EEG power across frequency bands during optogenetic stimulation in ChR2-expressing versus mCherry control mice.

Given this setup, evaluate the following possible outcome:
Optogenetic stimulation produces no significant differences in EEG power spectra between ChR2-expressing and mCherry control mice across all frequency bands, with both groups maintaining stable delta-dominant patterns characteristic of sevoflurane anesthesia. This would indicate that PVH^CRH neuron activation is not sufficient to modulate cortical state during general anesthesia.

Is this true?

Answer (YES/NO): NO